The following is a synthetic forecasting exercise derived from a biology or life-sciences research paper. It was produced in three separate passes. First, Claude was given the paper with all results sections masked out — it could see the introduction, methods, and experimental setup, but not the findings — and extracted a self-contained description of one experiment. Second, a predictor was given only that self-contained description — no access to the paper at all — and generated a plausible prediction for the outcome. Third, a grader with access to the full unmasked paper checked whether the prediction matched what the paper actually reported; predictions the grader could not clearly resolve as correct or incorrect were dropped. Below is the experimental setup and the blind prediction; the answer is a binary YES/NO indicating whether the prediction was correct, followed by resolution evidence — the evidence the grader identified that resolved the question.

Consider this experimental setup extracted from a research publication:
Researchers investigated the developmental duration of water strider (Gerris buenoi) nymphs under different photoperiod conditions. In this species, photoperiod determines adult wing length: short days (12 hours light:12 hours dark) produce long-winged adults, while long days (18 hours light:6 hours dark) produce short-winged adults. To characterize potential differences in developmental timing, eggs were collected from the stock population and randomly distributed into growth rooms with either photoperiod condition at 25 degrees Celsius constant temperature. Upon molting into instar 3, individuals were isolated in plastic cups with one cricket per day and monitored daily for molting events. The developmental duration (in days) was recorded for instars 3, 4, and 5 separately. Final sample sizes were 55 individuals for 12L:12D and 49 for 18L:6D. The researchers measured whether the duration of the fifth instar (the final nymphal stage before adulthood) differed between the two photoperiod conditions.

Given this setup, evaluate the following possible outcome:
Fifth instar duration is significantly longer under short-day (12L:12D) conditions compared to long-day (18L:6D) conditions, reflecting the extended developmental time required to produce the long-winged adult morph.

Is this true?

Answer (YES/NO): YES